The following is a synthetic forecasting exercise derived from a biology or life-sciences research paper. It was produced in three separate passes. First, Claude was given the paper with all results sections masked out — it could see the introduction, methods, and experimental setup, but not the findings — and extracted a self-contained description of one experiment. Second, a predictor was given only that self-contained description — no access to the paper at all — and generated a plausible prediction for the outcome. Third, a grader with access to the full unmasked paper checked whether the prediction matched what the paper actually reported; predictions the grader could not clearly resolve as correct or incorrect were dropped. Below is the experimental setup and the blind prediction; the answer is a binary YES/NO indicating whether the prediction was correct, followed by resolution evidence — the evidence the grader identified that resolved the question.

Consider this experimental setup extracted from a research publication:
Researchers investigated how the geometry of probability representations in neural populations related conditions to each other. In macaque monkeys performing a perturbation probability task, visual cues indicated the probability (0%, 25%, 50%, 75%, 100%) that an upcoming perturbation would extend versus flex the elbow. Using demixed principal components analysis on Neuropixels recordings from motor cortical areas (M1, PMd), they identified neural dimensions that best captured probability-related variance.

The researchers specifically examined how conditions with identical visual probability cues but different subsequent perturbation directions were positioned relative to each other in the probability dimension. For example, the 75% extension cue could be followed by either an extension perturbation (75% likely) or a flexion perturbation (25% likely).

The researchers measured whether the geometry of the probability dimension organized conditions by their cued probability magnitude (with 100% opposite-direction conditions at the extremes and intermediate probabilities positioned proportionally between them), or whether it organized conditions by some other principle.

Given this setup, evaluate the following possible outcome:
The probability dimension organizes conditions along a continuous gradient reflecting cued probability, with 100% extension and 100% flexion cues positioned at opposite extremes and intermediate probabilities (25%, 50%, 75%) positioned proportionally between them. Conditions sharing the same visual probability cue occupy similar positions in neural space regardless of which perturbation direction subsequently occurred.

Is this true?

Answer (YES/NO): YES